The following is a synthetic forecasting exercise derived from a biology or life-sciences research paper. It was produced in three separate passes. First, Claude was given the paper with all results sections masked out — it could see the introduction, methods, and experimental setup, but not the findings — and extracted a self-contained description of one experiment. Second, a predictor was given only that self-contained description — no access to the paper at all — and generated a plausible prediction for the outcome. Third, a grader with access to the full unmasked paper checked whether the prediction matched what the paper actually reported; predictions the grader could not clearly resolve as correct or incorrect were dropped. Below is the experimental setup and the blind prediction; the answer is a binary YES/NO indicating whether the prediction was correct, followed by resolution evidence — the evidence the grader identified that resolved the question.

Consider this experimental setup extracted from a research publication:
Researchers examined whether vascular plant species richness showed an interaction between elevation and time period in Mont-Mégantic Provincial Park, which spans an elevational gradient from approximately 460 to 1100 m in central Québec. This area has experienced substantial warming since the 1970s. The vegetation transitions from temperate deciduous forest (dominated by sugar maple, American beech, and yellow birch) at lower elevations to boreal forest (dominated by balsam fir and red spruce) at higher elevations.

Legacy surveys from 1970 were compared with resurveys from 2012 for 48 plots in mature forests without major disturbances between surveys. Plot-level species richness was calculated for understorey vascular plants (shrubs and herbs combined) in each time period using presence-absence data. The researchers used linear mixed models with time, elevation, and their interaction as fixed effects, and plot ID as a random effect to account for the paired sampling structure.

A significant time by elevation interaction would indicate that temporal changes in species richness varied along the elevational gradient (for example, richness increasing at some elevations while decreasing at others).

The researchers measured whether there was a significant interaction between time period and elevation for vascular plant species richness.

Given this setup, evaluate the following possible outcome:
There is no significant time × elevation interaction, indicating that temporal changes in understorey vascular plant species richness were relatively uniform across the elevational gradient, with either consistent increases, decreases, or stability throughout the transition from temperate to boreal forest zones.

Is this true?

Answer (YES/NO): YES